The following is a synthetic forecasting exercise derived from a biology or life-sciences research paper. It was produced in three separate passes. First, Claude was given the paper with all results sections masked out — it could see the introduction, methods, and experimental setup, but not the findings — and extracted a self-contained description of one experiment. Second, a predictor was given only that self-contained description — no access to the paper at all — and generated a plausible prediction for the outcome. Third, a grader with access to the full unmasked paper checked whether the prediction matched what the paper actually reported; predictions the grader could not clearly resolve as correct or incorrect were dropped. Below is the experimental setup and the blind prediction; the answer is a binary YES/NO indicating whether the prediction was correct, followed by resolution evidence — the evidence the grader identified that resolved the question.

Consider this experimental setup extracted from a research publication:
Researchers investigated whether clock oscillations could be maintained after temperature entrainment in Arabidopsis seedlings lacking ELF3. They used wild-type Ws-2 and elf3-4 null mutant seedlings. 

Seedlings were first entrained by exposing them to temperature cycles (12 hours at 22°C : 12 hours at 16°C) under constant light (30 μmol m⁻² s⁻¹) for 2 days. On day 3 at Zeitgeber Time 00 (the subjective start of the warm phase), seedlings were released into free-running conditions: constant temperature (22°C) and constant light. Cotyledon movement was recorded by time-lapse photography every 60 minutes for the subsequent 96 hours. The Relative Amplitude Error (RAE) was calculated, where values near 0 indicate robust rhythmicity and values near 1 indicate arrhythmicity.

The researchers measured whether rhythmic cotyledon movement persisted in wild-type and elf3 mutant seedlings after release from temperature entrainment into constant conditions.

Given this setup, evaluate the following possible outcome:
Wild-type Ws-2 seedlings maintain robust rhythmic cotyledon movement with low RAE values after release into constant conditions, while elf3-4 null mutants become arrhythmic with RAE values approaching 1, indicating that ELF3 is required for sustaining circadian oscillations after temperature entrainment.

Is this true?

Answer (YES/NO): YES